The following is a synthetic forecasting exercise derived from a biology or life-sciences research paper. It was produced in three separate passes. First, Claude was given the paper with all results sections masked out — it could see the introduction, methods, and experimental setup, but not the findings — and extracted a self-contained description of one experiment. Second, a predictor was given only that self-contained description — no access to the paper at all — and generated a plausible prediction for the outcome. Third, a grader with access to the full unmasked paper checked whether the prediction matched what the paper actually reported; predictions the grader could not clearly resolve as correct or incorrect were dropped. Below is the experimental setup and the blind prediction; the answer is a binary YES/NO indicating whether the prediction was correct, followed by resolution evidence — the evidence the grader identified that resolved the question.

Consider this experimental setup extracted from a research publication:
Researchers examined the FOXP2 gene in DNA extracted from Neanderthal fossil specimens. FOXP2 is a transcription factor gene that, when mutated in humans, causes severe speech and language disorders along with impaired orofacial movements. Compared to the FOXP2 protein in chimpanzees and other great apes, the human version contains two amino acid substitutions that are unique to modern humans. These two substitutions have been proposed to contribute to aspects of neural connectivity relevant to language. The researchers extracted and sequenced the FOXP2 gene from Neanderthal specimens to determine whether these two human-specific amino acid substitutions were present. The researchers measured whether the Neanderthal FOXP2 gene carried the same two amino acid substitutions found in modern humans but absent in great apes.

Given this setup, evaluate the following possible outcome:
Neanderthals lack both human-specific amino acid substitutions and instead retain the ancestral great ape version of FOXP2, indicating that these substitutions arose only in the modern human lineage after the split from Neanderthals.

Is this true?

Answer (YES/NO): NO